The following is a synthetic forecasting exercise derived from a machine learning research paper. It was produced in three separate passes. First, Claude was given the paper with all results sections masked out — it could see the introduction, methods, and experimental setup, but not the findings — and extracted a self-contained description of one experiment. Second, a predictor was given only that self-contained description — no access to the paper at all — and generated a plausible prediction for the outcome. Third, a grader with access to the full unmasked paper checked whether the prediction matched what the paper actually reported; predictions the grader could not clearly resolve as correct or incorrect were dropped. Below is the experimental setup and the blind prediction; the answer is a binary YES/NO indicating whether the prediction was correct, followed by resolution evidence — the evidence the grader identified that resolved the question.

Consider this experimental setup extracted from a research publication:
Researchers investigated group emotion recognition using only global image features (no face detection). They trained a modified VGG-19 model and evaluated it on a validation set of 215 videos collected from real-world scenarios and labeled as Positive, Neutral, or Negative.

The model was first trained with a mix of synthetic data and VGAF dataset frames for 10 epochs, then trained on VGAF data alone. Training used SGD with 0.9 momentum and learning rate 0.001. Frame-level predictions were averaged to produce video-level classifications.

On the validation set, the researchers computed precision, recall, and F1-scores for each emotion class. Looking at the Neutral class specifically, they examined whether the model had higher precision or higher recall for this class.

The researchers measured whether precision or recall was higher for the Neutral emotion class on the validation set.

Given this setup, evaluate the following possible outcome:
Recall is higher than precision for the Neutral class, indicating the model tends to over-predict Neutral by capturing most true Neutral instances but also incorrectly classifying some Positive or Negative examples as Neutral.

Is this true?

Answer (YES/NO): YES